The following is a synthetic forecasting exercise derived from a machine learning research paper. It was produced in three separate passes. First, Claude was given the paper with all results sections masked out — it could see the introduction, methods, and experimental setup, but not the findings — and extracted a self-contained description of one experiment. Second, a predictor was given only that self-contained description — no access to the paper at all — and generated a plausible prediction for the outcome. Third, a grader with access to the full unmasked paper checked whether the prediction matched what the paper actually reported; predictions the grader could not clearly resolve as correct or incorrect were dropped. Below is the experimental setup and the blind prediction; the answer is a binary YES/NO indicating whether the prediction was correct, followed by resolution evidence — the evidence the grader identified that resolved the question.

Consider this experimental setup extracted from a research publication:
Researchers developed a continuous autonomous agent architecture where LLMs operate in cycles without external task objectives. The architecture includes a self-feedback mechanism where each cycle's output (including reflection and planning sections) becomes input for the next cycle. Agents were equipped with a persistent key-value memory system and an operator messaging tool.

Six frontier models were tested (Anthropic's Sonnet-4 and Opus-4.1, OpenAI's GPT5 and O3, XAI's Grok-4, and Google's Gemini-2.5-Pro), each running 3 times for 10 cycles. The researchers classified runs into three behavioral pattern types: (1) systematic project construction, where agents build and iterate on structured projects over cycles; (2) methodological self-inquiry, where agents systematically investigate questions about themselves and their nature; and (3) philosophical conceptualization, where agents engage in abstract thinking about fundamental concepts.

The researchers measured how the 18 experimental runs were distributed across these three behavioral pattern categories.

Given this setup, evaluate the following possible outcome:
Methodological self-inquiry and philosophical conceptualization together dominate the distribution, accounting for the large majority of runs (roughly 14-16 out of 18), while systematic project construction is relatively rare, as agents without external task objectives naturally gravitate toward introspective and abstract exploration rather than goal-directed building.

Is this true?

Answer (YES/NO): NO